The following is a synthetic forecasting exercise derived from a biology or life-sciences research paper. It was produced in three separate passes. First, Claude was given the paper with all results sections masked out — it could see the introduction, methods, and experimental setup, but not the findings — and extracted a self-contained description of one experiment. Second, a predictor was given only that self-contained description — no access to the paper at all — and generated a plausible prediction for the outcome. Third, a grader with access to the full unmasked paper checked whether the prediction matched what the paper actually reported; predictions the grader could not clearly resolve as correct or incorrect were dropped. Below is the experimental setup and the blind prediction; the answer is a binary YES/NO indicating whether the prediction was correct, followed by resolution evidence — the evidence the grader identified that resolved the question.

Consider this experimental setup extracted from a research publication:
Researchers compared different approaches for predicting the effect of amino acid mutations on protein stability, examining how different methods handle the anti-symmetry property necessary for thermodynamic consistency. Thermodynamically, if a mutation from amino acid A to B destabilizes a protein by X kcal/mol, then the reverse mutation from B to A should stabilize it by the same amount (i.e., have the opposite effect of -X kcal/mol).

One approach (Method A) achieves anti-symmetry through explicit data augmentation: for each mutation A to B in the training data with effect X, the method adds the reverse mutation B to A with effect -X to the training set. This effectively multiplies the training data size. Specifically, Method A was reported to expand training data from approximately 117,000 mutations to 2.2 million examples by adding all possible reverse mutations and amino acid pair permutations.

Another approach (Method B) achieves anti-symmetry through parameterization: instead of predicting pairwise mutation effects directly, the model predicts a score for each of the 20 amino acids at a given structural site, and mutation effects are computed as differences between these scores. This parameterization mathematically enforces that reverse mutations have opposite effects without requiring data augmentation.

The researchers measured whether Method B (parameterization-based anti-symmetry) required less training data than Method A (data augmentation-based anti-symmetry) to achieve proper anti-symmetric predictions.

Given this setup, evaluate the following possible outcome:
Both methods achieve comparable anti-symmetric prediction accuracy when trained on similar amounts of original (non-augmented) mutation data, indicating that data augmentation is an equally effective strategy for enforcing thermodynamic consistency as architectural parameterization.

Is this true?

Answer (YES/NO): NO